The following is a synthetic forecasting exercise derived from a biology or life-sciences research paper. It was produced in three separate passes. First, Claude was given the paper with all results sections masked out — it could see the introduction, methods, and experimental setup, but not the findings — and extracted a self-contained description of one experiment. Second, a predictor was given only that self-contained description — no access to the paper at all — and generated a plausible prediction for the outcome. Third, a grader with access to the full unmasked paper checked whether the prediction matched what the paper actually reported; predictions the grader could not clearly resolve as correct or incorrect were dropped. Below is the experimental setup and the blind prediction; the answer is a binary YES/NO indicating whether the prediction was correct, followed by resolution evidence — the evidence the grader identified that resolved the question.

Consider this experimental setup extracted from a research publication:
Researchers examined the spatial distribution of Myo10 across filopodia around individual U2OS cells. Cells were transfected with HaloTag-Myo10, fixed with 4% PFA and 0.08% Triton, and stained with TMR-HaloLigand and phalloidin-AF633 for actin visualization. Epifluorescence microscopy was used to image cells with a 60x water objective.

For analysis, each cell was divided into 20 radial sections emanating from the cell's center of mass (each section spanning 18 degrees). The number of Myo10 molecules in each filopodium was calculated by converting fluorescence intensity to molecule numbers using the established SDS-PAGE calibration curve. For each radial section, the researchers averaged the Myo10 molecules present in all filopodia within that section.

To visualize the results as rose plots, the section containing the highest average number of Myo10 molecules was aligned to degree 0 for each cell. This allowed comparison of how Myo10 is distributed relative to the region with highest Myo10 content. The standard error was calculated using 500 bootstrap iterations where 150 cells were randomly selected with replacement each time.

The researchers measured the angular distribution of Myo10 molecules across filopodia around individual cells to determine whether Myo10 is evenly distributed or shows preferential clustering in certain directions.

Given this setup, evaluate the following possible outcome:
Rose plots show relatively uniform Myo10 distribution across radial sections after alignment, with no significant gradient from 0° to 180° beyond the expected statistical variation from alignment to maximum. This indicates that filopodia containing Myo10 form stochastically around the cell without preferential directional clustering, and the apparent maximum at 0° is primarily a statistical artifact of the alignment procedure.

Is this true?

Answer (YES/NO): NO